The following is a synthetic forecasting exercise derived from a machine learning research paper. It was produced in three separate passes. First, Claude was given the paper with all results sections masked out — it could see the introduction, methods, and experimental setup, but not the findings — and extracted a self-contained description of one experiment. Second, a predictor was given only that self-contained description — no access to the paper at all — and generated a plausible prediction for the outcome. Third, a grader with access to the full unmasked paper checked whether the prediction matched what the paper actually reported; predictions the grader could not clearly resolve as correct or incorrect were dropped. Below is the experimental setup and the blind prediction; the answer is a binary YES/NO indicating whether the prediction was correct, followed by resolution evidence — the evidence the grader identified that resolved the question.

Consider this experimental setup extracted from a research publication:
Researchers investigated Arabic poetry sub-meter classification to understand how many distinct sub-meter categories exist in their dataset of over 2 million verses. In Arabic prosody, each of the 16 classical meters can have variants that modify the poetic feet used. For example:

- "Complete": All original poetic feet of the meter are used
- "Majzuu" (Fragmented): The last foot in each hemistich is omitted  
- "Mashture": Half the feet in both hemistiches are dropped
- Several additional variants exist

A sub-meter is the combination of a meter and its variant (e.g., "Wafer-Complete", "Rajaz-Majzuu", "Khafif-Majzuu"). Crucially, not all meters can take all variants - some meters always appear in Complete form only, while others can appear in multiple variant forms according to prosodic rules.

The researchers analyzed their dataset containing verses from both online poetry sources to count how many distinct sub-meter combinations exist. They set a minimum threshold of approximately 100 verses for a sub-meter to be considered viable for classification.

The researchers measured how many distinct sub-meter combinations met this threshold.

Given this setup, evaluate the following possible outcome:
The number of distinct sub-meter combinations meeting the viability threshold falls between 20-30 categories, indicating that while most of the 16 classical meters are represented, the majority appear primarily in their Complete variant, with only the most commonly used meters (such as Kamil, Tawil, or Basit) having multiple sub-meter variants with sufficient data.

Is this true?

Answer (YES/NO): YES